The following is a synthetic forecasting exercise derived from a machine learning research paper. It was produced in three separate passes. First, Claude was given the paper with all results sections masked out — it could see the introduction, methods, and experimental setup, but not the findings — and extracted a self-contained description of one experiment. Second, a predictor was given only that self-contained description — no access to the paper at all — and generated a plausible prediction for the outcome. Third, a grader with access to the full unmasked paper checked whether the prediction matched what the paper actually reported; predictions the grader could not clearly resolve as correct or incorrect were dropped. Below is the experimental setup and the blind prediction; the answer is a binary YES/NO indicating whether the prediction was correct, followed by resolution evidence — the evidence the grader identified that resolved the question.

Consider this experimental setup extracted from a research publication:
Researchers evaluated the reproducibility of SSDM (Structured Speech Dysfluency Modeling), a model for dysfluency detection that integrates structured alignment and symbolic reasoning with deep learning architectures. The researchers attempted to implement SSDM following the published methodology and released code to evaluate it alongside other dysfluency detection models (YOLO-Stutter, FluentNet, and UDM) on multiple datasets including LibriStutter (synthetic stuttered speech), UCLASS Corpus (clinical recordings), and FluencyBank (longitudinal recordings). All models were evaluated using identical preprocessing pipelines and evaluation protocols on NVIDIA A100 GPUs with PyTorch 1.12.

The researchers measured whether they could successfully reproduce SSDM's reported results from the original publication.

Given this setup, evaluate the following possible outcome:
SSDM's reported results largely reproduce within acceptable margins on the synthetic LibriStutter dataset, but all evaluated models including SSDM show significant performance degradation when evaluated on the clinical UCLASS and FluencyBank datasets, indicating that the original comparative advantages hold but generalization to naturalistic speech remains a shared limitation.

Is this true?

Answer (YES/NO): NO